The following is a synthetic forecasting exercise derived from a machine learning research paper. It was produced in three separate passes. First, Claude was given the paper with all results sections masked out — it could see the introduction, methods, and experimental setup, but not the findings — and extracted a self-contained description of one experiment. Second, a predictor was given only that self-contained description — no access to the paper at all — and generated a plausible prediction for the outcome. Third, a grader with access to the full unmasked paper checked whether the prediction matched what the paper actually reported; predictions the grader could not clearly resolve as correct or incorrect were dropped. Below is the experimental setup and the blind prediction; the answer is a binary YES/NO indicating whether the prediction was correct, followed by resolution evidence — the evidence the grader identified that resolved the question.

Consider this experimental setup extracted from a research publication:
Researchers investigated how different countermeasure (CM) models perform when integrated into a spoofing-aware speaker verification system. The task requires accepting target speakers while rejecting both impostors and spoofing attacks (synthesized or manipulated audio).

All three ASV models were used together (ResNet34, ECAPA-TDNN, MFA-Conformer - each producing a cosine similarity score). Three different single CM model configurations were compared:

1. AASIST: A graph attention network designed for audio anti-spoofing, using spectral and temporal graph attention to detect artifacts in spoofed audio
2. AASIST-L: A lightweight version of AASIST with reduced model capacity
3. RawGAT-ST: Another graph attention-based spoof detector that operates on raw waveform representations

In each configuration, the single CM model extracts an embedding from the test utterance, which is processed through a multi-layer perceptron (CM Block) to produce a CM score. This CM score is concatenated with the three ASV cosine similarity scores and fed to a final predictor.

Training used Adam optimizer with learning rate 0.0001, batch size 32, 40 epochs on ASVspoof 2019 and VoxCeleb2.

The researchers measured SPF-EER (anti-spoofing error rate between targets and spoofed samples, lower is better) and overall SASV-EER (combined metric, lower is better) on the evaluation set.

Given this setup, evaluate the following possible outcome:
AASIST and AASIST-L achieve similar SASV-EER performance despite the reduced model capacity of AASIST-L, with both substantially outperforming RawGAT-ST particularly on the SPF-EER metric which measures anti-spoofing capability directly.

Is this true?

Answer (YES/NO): NO